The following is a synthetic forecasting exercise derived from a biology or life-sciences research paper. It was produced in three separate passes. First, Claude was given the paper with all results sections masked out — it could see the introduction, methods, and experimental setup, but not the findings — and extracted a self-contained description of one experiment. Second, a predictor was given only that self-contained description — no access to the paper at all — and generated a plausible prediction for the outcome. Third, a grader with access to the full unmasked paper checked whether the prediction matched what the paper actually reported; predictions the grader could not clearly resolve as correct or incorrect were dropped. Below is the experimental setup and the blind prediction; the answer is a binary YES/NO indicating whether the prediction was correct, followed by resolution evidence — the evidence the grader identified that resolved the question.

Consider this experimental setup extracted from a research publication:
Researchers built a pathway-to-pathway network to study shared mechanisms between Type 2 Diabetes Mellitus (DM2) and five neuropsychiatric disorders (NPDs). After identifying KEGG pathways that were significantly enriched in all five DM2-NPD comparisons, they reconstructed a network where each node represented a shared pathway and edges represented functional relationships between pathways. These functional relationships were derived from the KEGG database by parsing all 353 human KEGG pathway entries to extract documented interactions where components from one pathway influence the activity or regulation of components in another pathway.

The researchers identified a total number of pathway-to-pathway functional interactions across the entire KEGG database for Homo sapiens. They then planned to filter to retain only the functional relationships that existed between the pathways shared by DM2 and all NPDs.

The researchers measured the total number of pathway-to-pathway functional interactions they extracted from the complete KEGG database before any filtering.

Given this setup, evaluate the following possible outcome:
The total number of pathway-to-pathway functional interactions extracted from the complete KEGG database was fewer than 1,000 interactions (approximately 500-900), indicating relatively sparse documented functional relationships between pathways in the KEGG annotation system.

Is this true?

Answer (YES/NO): NO